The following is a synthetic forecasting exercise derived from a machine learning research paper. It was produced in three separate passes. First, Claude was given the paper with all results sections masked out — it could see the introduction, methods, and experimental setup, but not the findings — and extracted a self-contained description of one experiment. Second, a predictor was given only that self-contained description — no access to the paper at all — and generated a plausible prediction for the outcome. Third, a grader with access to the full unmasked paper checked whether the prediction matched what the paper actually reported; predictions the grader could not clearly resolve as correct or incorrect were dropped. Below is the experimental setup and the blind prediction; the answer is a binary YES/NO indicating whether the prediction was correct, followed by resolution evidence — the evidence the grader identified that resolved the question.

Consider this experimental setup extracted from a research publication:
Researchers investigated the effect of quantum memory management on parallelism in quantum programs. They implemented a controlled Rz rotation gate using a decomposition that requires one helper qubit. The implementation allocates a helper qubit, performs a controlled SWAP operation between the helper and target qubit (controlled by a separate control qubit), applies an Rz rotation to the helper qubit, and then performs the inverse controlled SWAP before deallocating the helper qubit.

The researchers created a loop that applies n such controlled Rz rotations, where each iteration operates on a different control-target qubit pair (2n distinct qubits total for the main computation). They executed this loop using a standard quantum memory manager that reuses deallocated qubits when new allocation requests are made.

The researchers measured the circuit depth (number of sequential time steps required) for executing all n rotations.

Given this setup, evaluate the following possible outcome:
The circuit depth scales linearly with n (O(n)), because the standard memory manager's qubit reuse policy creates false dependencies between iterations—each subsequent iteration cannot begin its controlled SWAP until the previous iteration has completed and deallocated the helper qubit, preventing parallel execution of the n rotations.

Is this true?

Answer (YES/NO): YES